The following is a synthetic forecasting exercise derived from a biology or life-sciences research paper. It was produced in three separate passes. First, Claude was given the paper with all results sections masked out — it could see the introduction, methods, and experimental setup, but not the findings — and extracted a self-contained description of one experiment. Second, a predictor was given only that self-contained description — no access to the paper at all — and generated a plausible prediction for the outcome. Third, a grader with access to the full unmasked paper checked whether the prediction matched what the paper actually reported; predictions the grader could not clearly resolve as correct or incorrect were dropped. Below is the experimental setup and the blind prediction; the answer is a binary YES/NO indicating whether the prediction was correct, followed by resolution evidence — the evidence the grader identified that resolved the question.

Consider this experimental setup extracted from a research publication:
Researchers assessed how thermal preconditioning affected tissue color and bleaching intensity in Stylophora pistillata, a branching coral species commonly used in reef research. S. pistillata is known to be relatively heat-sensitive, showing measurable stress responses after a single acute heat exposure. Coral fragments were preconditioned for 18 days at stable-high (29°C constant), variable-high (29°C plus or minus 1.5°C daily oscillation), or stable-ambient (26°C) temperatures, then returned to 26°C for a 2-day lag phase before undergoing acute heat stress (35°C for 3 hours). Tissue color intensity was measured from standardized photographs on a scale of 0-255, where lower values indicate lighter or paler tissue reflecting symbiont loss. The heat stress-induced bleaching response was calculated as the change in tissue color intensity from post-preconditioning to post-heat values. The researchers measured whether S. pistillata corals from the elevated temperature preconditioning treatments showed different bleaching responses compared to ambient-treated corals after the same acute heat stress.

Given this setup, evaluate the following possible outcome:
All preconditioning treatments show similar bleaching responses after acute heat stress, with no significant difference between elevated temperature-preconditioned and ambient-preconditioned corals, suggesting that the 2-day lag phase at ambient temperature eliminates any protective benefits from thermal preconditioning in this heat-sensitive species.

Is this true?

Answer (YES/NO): NO